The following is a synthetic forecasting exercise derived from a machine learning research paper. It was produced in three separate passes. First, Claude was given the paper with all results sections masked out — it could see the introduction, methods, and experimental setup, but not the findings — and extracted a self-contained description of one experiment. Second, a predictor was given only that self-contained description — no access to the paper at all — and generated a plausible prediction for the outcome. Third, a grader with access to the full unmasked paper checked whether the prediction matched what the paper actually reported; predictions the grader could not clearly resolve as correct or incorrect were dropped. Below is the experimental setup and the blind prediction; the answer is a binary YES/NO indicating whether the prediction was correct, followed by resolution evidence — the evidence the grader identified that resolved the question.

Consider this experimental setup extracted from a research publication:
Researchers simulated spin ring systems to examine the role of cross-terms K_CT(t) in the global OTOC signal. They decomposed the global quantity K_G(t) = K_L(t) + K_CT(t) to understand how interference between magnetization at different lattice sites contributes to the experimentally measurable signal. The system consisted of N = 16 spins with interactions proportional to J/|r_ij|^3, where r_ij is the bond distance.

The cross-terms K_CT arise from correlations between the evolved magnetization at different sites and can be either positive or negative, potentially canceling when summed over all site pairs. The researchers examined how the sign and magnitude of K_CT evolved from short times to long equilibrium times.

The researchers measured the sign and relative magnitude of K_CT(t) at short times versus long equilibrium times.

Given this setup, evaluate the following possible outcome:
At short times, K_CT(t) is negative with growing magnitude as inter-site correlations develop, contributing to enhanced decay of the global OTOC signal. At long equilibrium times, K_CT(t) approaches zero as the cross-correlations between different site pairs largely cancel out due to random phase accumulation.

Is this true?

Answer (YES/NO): NO